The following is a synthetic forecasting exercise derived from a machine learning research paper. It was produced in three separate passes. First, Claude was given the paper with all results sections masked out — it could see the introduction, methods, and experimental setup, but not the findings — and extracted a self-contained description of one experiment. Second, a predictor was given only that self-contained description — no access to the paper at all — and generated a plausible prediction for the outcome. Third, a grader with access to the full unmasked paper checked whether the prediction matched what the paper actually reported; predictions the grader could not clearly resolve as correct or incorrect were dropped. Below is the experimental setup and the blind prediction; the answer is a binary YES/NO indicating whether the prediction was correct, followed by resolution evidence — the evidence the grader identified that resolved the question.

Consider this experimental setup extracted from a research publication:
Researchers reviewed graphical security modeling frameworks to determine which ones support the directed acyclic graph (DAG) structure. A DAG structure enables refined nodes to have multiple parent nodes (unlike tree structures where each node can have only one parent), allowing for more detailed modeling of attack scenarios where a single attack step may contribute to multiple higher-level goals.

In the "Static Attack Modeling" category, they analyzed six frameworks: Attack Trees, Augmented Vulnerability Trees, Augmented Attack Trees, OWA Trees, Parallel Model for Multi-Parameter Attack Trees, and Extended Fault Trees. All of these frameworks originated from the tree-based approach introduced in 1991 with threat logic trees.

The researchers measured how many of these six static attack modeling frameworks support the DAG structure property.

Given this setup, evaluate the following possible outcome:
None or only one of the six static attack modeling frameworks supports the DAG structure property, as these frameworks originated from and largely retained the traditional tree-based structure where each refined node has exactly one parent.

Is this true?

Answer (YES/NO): YES